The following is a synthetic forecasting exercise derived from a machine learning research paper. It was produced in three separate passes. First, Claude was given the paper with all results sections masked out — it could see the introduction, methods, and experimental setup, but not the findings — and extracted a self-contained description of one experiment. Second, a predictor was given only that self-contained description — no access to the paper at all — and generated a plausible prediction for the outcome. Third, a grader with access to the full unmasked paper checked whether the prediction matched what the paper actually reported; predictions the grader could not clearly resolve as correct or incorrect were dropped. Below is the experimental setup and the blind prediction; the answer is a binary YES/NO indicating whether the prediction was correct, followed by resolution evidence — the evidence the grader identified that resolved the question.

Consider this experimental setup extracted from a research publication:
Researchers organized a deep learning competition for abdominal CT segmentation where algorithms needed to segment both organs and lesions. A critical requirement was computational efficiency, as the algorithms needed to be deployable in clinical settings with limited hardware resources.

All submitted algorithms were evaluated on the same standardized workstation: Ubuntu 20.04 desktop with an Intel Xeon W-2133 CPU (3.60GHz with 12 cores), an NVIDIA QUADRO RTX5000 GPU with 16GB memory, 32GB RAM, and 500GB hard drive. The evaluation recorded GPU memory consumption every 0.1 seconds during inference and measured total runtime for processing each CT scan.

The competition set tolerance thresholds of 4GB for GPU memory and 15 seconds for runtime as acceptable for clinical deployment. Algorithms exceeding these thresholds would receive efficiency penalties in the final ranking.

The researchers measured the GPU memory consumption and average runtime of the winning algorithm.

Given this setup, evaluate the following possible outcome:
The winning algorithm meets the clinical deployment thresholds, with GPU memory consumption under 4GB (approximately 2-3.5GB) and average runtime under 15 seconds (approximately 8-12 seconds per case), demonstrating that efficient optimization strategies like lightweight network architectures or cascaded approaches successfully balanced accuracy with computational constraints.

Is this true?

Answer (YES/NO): YES